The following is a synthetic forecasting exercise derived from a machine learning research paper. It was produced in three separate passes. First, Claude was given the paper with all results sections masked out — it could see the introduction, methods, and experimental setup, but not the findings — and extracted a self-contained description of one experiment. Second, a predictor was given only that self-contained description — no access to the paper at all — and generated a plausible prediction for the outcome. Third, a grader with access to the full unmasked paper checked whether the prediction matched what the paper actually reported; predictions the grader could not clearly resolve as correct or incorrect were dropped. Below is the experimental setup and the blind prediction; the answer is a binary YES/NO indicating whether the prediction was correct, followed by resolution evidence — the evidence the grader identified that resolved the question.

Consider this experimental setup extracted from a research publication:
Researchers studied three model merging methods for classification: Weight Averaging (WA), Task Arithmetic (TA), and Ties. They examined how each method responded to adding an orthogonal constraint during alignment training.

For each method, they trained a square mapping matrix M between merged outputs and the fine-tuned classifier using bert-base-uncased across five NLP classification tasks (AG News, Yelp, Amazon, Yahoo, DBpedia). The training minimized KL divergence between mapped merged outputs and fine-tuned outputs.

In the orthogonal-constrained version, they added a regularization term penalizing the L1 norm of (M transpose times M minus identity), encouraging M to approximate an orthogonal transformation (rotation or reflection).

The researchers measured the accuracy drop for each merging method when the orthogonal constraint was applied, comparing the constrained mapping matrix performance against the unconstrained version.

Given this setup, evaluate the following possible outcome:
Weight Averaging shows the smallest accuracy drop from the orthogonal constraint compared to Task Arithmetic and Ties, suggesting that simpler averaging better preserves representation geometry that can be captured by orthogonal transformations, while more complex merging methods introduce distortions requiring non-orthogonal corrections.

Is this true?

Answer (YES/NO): NO